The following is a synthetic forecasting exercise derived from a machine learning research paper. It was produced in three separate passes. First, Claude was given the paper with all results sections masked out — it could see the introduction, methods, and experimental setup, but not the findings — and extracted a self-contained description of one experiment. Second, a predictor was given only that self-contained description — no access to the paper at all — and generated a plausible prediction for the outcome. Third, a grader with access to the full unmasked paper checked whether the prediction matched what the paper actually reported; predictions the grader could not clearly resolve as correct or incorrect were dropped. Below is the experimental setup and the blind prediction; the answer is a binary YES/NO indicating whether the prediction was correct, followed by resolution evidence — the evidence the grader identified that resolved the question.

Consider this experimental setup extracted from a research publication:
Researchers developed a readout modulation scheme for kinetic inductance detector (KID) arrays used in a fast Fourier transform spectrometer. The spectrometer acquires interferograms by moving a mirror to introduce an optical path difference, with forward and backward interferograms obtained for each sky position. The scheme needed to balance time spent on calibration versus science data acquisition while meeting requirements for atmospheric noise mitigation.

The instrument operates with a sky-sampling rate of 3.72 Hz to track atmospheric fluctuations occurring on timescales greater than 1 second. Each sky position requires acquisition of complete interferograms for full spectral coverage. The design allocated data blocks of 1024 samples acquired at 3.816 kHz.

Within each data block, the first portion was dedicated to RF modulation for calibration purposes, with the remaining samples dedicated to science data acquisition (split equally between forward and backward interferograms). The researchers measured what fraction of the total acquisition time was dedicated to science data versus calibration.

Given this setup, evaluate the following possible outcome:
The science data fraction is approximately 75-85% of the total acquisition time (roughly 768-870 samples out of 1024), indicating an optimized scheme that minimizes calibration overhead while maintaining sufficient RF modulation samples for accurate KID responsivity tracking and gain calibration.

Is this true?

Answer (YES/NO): NO